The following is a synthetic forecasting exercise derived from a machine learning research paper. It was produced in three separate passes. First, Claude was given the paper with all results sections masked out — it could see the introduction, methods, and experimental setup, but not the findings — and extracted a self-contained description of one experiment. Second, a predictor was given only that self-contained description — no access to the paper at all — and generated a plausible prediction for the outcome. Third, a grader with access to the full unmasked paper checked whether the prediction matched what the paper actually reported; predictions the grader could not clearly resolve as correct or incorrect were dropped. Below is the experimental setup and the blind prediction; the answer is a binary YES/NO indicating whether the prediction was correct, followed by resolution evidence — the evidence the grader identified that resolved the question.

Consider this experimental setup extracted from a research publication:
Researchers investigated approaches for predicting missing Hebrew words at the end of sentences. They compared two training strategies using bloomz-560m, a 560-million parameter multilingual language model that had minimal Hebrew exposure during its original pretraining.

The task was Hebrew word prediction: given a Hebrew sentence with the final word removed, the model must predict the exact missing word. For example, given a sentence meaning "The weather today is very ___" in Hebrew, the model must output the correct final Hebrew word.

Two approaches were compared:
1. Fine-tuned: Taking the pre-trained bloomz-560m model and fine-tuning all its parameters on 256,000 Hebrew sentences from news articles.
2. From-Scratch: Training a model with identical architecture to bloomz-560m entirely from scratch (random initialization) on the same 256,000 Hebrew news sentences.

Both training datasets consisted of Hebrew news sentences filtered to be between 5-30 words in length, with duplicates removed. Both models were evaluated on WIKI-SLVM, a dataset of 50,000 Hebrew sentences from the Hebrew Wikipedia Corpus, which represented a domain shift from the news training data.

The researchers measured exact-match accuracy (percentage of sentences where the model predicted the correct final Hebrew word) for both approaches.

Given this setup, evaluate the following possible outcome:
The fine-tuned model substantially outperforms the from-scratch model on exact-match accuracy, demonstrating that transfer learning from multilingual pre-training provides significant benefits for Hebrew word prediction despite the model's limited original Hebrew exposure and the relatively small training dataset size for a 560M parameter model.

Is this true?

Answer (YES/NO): NO